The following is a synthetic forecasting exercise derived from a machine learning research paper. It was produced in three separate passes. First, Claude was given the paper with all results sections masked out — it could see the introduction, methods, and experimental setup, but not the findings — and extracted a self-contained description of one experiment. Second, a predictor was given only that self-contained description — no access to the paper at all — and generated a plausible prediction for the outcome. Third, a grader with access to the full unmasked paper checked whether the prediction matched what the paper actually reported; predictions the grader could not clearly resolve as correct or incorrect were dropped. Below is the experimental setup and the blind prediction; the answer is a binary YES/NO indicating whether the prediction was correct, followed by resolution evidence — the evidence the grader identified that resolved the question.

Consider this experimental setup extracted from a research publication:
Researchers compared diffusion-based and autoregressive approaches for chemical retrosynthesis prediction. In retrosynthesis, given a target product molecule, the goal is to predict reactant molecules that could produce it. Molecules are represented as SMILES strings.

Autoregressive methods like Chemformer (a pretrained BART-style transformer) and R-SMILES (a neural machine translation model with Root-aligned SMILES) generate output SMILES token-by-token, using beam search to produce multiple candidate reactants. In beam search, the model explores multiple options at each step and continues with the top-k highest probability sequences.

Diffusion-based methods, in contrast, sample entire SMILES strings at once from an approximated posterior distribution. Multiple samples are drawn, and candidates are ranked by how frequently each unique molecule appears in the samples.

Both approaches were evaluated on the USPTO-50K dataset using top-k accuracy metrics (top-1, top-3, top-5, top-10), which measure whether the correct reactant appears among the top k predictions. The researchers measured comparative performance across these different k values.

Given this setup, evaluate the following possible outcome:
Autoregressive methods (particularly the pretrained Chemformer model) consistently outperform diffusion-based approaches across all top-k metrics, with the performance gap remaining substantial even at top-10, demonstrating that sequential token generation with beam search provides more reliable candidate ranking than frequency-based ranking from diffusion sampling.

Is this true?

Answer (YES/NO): NO